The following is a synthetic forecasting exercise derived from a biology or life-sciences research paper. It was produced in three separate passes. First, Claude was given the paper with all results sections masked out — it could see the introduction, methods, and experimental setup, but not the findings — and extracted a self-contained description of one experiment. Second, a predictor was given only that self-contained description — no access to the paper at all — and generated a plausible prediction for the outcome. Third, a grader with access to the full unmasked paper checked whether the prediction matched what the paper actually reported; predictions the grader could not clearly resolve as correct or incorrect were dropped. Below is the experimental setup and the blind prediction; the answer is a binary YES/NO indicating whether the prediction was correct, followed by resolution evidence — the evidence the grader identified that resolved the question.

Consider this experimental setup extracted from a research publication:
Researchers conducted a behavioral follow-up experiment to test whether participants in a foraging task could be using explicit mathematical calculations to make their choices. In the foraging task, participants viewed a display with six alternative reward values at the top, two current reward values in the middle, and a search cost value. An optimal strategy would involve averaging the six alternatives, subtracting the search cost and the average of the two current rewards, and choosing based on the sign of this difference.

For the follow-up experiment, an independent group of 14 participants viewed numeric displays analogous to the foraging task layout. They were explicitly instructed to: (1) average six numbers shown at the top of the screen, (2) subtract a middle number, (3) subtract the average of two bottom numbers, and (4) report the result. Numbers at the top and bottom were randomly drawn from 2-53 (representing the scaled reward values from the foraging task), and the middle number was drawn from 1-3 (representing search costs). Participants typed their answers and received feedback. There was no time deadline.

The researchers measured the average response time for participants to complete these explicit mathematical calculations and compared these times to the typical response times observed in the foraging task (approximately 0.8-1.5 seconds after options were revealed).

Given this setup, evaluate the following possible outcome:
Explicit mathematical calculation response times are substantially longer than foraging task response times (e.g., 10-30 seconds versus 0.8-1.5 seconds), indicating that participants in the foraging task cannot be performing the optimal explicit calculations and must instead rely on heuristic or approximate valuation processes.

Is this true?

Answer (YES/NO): YES